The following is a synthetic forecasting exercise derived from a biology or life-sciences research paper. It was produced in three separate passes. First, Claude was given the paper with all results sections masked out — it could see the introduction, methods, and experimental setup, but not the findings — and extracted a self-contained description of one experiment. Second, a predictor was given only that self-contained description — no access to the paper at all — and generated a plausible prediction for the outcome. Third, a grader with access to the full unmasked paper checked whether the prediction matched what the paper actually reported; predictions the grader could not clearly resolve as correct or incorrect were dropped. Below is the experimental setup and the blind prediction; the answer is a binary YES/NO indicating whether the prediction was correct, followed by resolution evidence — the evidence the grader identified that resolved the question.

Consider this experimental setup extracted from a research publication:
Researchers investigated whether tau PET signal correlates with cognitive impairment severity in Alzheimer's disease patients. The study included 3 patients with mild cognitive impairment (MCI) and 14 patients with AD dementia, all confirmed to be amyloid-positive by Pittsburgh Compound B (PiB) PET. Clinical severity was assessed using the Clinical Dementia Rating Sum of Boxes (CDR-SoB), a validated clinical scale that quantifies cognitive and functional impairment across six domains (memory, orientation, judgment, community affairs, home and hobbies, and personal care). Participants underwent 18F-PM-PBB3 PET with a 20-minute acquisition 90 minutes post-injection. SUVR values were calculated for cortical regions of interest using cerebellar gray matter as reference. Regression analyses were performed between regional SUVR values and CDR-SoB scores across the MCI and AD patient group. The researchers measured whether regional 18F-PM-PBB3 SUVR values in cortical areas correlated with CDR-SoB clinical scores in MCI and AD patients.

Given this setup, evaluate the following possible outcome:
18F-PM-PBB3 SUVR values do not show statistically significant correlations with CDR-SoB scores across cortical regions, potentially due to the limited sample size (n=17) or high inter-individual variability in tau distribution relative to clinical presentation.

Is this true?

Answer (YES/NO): NO